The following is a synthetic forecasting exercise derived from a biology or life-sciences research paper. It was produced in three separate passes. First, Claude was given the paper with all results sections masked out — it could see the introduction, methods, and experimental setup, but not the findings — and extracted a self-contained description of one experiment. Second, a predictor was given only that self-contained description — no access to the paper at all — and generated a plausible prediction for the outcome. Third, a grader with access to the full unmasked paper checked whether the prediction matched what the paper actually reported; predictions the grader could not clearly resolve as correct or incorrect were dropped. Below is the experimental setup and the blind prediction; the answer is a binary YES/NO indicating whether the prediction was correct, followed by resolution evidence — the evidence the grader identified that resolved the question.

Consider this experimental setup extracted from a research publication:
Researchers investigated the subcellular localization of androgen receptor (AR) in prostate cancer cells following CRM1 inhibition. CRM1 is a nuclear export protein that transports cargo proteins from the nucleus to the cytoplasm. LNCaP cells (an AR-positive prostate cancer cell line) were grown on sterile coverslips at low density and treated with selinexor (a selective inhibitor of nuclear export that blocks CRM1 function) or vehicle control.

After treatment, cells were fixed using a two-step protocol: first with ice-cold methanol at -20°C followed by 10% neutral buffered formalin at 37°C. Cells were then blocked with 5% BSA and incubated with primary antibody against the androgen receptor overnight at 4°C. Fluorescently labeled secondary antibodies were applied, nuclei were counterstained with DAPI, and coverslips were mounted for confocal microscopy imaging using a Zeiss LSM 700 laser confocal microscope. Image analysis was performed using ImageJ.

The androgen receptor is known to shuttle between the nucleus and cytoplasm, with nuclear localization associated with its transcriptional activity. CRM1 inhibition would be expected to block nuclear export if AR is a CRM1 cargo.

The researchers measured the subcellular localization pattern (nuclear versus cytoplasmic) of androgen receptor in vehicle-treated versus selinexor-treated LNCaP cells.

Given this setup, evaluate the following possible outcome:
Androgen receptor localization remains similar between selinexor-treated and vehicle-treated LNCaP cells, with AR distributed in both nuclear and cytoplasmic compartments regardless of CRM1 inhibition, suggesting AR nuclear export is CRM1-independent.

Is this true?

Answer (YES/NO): YES